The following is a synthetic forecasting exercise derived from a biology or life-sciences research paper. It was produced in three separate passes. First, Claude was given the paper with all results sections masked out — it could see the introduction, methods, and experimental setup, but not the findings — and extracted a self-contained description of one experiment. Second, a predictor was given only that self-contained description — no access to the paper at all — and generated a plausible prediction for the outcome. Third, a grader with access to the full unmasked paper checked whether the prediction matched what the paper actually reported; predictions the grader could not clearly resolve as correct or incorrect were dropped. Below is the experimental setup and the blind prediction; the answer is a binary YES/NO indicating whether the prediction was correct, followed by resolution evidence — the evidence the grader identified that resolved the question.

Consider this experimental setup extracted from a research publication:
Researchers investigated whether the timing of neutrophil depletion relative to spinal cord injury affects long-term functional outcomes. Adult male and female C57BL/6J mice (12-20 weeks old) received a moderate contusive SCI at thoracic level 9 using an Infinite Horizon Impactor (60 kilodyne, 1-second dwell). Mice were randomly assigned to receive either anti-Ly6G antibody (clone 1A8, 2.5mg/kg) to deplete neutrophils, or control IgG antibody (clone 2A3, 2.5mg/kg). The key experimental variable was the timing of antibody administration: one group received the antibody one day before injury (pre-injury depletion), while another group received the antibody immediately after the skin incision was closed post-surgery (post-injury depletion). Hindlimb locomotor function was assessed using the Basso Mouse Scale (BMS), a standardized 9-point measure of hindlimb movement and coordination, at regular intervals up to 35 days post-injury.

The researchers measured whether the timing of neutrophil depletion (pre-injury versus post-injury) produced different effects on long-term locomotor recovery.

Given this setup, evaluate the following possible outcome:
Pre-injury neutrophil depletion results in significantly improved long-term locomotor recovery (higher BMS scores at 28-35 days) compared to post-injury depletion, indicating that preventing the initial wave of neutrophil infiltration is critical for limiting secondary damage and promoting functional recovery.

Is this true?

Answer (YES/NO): NO